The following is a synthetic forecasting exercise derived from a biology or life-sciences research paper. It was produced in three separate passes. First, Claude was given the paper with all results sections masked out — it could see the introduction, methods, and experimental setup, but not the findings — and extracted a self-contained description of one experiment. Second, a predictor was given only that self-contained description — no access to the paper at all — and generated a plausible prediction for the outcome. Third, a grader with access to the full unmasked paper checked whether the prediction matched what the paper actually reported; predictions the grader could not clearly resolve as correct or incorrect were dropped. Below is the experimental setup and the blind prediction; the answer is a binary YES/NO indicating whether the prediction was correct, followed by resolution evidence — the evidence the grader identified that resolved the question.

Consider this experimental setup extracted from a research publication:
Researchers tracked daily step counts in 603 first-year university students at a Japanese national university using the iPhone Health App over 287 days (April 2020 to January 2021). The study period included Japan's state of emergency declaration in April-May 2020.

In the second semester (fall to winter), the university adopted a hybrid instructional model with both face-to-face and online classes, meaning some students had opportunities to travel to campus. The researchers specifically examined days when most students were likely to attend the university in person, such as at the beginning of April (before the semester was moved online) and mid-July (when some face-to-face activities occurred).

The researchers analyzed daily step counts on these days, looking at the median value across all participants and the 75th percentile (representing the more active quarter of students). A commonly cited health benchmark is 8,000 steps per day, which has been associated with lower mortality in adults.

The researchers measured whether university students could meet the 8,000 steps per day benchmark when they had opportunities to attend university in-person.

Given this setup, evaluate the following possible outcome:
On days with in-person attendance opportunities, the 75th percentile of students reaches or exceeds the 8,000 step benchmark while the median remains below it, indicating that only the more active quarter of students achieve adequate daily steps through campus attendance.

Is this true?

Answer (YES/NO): NO